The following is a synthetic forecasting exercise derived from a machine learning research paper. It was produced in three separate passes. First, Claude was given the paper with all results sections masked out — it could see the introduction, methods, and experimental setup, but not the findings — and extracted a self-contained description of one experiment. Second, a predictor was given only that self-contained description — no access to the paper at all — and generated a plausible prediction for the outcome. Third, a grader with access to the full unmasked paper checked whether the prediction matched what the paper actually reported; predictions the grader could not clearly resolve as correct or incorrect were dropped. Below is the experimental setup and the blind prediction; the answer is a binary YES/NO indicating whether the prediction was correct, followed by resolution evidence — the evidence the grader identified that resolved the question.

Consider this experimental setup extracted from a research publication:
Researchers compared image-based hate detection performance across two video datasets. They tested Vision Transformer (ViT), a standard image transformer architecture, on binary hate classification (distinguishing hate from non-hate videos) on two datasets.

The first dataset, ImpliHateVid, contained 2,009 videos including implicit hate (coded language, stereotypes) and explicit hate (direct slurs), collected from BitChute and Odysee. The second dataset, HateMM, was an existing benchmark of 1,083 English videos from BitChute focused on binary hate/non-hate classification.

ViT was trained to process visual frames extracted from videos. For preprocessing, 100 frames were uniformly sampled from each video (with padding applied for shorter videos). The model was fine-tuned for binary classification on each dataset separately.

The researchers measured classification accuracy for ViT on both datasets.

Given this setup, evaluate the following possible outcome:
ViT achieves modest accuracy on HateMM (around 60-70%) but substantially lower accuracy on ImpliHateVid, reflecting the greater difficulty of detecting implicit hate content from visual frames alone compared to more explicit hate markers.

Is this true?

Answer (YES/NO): NO